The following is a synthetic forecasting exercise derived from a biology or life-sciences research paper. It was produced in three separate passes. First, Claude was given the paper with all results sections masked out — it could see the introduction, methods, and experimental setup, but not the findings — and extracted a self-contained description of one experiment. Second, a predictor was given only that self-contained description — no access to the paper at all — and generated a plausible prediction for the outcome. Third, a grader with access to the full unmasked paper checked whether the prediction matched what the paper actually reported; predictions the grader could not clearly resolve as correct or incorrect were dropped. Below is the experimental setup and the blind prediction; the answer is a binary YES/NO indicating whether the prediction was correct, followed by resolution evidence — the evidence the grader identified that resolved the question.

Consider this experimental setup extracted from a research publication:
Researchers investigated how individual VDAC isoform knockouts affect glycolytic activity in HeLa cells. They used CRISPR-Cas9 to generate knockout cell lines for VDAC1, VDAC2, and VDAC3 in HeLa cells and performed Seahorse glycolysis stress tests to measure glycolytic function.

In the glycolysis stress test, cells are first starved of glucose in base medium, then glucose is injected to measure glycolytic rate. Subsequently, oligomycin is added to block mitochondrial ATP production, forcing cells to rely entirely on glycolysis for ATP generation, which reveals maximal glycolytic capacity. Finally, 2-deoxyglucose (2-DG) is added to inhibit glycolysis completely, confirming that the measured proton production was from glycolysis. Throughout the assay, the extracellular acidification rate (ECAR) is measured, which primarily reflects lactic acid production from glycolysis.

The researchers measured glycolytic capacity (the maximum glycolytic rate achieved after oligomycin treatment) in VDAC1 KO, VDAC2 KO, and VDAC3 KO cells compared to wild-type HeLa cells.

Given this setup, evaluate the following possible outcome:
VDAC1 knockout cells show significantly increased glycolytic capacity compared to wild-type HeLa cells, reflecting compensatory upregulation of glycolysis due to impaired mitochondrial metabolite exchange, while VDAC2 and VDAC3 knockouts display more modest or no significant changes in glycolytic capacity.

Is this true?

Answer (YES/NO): NO